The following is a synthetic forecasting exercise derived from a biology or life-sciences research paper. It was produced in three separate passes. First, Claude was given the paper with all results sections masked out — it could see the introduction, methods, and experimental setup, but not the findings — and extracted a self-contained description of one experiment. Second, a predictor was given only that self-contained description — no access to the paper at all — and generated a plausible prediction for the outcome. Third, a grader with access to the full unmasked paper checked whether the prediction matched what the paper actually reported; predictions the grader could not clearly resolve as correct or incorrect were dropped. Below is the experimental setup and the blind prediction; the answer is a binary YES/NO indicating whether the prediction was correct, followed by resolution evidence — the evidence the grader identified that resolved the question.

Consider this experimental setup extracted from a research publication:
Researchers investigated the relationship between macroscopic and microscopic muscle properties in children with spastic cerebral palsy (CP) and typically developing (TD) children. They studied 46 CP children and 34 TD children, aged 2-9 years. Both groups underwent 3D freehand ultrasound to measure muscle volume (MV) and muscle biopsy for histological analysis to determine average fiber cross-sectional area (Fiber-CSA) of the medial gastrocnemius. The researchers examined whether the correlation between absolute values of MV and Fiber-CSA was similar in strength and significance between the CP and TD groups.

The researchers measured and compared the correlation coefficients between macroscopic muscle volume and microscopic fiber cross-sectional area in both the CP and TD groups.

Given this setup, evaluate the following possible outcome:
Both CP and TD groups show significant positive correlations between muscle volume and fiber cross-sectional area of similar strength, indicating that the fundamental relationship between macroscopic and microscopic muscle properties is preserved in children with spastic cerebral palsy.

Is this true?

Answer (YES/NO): YES